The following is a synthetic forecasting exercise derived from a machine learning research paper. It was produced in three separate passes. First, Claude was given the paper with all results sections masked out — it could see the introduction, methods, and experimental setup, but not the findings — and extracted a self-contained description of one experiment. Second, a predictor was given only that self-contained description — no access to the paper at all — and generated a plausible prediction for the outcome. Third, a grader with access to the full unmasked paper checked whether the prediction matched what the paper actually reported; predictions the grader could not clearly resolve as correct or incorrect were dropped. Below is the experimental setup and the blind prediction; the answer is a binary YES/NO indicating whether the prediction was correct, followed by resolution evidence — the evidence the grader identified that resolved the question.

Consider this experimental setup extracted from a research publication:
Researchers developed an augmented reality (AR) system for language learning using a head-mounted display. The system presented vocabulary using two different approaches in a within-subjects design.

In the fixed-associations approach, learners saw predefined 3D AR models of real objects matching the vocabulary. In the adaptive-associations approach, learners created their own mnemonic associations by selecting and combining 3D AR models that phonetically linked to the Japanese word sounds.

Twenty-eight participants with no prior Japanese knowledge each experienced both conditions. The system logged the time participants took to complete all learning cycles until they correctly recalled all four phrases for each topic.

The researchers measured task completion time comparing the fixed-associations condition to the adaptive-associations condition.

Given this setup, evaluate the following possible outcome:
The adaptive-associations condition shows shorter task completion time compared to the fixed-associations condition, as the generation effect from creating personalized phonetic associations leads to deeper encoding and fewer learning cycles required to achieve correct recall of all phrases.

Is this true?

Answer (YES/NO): YES